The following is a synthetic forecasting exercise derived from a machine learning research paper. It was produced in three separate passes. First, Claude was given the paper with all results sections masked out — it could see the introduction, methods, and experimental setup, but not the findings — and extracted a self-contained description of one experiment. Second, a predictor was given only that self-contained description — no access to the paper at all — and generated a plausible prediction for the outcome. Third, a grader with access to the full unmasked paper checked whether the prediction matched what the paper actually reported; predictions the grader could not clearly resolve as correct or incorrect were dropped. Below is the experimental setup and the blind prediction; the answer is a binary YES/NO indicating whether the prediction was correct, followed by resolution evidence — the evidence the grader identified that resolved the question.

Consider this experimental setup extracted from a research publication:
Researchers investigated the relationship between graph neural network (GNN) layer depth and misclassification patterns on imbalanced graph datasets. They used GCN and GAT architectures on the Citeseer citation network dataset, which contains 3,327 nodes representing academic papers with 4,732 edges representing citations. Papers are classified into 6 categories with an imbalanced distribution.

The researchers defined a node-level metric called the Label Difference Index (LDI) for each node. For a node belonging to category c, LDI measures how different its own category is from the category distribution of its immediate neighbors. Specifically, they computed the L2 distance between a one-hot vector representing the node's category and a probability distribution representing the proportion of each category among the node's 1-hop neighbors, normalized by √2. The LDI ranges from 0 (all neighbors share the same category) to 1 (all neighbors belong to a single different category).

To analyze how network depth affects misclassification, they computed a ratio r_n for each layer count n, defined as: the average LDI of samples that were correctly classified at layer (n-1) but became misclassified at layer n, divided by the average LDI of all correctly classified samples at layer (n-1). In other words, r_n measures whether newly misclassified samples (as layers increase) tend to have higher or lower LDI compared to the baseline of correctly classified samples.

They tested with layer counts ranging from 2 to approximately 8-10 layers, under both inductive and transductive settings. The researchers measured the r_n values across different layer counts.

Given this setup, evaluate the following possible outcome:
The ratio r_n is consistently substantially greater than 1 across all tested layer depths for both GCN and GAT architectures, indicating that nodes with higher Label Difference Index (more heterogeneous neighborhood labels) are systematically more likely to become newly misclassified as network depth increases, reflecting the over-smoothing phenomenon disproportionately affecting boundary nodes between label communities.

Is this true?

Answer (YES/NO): NO